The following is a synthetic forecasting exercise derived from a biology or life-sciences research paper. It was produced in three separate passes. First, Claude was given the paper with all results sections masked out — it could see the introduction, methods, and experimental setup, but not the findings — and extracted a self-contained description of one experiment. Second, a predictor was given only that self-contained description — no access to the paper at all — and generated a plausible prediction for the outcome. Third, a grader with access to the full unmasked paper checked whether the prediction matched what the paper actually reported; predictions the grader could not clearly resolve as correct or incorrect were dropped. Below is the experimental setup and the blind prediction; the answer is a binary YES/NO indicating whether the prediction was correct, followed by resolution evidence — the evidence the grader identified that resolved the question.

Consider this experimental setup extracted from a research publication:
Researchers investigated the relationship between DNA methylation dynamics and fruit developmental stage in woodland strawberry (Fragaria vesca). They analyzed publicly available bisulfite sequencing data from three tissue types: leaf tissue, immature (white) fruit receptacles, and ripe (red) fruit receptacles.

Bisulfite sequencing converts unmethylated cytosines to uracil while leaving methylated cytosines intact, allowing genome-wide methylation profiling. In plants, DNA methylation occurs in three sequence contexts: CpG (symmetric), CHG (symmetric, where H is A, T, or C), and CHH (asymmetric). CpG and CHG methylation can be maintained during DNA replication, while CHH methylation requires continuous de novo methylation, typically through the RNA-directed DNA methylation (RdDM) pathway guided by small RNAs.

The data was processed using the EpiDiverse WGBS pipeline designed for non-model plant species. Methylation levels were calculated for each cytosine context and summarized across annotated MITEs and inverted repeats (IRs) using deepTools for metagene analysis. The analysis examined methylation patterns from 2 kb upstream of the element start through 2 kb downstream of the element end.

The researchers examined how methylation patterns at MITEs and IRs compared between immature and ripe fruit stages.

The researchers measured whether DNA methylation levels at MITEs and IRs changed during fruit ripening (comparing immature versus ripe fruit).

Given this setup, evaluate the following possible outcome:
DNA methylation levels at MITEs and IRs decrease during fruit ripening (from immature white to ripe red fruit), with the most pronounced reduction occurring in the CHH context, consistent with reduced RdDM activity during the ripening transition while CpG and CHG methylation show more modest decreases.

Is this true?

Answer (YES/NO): NO